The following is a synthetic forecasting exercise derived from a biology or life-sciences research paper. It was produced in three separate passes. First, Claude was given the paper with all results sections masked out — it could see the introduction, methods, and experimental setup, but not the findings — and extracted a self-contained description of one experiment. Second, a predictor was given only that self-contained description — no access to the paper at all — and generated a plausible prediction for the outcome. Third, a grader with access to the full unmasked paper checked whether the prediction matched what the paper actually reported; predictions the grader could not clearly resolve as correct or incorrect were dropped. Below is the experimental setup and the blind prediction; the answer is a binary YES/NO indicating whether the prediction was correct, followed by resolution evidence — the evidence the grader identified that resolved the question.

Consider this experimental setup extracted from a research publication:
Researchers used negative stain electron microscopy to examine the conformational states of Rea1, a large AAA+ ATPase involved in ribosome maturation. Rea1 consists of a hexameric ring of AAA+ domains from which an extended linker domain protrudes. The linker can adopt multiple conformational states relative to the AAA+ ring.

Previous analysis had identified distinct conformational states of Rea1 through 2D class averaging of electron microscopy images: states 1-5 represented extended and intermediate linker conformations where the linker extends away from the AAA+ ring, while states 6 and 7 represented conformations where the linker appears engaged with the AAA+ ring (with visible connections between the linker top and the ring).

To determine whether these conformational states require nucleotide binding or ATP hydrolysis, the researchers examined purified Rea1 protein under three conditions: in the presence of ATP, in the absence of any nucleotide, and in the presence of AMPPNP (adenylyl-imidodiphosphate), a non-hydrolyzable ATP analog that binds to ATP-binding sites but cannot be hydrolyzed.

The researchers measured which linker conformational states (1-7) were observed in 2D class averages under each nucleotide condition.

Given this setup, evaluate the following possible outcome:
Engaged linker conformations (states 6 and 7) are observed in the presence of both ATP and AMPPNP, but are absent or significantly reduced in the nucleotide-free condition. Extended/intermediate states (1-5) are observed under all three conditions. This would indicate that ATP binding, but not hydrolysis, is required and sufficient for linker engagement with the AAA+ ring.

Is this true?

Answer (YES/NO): NO